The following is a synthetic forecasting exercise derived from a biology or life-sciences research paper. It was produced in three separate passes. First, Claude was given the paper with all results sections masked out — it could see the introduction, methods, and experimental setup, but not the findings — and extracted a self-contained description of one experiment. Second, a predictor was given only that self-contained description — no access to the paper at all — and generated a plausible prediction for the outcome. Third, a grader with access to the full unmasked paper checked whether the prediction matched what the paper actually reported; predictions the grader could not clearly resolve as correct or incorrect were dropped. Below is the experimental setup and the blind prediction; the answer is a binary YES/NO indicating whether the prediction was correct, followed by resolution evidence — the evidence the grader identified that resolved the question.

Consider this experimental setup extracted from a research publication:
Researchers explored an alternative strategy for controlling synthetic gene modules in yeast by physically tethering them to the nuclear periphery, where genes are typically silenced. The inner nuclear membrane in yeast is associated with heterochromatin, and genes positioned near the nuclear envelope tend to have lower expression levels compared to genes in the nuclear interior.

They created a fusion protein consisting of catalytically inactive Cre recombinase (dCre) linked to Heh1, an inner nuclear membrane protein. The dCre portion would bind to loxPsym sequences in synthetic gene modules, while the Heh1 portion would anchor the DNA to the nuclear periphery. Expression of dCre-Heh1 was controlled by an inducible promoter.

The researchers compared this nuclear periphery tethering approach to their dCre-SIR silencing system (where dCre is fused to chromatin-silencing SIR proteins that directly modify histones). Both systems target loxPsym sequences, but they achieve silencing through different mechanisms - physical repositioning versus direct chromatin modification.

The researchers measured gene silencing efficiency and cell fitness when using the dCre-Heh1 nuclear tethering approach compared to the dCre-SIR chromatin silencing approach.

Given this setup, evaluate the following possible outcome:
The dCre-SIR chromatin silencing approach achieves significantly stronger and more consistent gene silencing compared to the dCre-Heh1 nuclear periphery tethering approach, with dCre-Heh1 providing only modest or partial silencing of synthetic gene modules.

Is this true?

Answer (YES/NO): YES